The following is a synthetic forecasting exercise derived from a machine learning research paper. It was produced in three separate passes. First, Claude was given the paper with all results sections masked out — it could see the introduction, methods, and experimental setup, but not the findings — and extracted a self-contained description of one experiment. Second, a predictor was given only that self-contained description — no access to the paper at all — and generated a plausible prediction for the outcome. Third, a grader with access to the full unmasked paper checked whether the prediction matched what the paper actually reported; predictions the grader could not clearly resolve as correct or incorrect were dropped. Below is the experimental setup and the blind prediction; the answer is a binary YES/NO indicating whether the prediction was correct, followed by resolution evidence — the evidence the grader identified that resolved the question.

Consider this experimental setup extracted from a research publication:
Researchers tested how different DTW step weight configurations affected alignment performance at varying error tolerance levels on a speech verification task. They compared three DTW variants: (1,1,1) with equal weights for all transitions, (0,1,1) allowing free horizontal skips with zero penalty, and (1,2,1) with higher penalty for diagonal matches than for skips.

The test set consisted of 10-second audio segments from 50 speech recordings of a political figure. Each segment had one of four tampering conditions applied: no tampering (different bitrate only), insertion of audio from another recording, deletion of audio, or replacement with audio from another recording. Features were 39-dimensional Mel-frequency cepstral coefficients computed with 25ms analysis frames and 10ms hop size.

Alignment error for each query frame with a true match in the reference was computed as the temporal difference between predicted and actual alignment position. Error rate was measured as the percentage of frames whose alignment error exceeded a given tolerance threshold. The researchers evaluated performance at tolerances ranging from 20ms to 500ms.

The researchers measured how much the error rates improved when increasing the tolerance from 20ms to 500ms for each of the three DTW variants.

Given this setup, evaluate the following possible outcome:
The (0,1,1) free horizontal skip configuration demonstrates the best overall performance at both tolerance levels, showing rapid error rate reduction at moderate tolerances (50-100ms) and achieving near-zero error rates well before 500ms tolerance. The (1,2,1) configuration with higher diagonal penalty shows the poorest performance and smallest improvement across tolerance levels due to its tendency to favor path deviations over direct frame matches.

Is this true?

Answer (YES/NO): NO